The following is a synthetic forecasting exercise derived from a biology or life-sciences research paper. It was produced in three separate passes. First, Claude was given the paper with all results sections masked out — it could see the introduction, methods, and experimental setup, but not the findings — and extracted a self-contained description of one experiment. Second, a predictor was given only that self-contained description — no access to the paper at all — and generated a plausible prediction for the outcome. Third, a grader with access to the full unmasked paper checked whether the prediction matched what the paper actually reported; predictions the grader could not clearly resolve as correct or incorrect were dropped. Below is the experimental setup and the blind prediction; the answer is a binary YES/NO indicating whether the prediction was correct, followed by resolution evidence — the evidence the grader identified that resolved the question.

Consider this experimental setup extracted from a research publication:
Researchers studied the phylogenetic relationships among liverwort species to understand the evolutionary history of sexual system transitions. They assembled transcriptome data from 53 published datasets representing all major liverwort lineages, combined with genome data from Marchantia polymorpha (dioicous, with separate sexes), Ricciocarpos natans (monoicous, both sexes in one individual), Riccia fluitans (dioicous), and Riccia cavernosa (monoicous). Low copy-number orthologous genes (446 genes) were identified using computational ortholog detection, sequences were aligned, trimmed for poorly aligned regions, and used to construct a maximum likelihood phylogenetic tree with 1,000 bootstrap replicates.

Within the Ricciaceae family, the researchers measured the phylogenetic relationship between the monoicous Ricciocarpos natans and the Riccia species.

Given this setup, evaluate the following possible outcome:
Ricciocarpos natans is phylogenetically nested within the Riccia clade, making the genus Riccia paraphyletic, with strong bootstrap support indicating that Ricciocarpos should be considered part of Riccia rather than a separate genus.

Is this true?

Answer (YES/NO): NO